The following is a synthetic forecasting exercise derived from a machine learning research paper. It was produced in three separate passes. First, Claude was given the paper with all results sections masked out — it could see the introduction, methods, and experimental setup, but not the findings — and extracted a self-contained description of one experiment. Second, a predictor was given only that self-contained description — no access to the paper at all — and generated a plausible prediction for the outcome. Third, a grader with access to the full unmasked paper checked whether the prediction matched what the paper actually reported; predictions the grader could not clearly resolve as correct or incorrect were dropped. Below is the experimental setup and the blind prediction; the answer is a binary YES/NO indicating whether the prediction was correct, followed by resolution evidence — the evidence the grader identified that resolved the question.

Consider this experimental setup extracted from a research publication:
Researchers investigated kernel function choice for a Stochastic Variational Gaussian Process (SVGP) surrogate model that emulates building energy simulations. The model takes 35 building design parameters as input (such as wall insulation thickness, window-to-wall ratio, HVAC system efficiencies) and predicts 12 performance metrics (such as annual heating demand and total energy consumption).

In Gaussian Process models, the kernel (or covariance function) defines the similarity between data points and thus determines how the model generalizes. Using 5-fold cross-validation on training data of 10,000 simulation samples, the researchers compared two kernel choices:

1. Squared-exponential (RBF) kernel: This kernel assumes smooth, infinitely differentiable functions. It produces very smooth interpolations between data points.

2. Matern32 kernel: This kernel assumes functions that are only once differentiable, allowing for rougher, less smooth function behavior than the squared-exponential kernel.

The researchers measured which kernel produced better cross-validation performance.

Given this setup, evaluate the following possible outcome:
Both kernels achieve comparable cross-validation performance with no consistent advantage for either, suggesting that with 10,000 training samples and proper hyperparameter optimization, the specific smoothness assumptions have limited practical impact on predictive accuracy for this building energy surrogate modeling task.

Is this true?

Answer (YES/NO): NO